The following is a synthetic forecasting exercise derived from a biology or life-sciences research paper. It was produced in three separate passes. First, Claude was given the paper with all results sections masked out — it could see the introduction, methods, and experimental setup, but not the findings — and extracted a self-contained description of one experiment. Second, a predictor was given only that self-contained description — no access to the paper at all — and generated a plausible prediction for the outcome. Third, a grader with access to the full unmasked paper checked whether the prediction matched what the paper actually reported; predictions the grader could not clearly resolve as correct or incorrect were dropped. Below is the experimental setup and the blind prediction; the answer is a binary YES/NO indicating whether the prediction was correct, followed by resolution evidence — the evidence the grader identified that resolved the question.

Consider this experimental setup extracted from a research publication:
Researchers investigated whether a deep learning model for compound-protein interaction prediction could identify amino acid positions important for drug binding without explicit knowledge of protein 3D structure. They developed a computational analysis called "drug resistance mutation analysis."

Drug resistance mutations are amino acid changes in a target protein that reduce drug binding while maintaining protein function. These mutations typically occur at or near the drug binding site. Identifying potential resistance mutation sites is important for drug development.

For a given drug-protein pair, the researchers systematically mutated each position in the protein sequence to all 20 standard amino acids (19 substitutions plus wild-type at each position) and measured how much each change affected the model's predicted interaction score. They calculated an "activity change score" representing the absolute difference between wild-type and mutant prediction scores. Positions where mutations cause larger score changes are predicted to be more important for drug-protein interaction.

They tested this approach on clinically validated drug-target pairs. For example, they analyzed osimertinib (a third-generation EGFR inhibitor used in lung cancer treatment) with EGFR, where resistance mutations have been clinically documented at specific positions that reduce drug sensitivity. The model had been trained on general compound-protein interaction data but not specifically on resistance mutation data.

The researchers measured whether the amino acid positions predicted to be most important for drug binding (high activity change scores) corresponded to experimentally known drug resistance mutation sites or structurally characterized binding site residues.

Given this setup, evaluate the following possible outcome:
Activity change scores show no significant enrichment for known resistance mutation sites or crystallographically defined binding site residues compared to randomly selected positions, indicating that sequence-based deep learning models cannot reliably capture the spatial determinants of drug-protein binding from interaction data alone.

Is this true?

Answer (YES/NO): NO